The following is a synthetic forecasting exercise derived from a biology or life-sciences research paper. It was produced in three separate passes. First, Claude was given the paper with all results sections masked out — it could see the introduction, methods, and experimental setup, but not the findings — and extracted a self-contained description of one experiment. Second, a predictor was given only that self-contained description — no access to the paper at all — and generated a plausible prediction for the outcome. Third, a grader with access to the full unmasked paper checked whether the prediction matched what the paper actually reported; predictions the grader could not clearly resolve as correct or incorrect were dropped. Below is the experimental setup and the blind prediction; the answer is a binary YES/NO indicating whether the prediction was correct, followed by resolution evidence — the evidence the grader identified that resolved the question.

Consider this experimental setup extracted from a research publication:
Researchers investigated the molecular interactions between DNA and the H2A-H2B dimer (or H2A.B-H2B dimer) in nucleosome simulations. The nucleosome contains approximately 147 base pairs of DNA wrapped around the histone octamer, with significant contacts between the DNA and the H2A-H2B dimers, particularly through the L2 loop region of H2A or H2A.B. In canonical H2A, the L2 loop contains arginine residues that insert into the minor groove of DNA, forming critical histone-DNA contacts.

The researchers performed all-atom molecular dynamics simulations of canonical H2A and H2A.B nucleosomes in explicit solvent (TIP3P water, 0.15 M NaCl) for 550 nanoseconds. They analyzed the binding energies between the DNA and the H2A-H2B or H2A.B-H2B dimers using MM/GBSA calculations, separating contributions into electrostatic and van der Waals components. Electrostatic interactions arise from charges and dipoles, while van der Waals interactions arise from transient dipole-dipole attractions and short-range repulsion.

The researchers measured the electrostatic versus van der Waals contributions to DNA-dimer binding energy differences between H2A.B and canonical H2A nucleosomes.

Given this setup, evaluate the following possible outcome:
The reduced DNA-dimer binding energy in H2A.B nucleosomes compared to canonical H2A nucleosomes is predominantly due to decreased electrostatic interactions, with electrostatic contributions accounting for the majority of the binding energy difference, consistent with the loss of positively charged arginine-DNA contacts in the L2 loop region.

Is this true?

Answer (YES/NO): NO